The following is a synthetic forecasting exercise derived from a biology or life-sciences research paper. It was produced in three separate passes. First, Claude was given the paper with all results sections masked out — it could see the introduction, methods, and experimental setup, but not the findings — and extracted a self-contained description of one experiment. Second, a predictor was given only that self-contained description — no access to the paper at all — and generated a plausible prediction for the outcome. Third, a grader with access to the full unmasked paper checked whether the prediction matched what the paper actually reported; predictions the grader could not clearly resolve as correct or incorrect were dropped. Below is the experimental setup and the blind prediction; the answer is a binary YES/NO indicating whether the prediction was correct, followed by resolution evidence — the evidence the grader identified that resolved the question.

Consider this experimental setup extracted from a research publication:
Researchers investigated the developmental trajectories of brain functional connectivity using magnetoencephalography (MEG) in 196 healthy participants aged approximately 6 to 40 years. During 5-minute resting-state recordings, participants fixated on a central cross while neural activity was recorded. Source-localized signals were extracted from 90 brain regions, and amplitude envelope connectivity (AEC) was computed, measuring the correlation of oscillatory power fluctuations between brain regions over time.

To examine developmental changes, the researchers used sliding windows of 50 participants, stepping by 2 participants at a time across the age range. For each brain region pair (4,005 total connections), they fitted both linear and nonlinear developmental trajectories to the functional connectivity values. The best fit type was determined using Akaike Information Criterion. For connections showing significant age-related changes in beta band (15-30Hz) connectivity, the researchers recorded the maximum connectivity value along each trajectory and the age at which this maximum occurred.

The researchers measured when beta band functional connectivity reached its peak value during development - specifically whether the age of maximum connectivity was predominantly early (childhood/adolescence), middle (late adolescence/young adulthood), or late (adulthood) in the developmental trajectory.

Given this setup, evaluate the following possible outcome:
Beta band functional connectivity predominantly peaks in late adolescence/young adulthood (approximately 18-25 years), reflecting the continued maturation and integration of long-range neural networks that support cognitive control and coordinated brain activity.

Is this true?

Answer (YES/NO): NO